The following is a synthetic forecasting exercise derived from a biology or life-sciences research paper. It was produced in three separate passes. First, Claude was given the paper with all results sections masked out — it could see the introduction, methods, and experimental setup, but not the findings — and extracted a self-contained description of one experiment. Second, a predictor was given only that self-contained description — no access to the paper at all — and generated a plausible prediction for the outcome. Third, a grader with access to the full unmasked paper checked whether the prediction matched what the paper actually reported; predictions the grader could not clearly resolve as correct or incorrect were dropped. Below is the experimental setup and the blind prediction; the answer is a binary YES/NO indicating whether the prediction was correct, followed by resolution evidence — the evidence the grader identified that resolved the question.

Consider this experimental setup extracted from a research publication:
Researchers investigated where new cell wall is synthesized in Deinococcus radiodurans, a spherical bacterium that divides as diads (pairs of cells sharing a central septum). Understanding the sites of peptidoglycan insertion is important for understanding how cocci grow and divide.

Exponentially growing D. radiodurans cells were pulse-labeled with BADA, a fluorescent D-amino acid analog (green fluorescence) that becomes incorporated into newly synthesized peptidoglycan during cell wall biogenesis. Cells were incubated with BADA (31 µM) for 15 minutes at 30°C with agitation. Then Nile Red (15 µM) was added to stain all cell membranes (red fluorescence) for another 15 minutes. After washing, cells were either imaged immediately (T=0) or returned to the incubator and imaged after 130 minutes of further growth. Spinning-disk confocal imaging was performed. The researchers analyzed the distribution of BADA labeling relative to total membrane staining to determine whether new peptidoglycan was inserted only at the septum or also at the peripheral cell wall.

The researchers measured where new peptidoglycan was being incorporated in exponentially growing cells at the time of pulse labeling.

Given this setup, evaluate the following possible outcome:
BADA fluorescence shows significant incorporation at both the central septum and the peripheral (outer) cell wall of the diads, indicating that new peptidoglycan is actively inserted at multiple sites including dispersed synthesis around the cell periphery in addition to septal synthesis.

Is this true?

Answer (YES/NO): YES